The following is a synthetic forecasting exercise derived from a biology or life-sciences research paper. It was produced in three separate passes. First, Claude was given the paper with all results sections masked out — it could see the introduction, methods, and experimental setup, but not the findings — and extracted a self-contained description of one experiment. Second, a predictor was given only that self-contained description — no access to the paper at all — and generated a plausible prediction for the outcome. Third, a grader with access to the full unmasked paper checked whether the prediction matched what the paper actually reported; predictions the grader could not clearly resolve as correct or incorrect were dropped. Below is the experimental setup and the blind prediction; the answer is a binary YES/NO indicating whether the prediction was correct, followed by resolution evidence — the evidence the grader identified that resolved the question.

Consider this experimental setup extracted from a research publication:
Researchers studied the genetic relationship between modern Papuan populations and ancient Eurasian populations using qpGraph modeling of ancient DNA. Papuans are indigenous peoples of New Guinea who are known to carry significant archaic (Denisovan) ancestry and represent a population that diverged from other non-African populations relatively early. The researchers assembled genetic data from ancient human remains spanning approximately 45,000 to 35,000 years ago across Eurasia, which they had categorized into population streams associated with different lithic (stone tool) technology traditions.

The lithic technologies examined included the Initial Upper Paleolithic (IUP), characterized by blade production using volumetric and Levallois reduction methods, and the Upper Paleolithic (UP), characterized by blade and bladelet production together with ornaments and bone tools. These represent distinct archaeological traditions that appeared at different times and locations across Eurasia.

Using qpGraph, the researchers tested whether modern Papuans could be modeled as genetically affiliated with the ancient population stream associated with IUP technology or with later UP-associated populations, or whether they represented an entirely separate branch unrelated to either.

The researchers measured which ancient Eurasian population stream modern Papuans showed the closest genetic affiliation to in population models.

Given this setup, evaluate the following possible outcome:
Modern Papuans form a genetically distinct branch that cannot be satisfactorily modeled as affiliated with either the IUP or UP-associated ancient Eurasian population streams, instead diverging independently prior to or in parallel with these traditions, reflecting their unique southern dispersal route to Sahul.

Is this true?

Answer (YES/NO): NO